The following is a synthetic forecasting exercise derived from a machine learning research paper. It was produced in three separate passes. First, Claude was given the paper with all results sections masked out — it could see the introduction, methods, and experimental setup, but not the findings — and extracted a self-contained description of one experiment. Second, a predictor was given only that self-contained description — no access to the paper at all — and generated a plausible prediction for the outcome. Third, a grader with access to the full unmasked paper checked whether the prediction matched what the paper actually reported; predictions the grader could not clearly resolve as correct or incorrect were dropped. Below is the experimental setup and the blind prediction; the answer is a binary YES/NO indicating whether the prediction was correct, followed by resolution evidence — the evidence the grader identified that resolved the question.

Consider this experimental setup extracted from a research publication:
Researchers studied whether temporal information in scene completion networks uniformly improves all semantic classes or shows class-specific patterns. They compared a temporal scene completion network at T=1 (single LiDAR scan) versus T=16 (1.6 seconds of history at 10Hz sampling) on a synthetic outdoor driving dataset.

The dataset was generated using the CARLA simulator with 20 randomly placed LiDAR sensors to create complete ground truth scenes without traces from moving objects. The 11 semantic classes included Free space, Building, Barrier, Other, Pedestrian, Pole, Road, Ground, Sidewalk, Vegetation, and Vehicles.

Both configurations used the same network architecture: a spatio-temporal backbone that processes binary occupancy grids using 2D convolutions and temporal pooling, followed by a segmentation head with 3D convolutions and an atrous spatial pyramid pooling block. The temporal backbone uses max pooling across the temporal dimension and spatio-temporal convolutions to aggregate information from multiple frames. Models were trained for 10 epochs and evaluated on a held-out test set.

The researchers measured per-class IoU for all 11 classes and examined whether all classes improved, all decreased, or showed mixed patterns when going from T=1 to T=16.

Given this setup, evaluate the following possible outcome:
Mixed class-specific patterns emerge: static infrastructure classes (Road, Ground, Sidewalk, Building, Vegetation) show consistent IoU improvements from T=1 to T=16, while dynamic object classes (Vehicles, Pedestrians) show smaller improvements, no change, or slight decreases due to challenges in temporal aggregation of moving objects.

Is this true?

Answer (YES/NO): NO